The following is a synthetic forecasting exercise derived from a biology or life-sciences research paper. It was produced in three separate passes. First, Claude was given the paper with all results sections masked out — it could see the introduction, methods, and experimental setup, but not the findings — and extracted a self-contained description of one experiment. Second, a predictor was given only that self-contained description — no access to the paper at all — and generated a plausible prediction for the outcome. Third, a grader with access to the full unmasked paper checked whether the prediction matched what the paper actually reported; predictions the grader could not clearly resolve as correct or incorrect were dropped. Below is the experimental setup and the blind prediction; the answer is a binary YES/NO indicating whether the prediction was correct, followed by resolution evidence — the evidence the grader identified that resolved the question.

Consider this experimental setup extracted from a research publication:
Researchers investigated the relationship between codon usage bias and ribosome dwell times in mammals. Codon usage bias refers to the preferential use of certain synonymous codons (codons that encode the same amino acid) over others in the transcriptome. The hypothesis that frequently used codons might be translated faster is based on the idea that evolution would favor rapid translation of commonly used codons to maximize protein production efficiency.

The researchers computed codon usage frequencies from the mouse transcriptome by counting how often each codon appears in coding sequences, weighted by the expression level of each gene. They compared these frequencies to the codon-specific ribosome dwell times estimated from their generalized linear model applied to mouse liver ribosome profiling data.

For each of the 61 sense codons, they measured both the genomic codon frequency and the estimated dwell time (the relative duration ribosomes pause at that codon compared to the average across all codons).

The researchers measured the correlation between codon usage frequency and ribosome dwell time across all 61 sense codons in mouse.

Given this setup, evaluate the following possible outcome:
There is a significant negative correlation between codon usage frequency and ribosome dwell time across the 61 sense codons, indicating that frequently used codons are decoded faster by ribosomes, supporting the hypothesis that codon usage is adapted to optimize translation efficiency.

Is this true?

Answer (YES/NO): NO